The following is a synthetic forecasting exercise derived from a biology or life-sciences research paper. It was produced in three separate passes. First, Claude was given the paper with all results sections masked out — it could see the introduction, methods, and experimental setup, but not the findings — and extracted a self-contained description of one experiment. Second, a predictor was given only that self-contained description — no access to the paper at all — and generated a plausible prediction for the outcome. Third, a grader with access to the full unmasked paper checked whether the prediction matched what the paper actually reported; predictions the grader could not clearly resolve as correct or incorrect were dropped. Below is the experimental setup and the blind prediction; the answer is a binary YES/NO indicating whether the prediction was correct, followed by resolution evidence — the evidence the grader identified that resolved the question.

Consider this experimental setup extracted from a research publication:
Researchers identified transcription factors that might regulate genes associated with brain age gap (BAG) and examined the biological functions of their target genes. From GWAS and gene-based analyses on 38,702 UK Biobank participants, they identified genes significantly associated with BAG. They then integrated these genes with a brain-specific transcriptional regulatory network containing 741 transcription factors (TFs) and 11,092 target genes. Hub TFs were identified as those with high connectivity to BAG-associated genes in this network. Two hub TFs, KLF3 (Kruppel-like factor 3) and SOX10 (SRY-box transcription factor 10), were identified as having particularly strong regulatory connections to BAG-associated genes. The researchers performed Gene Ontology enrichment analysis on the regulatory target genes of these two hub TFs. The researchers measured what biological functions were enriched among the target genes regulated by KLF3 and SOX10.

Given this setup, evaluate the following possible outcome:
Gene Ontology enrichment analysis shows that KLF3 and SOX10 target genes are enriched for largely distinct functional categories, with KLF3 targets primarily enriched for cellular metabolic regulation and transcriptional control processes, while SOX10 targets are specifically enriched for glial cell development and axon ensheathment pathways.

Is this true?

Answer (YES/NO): NO